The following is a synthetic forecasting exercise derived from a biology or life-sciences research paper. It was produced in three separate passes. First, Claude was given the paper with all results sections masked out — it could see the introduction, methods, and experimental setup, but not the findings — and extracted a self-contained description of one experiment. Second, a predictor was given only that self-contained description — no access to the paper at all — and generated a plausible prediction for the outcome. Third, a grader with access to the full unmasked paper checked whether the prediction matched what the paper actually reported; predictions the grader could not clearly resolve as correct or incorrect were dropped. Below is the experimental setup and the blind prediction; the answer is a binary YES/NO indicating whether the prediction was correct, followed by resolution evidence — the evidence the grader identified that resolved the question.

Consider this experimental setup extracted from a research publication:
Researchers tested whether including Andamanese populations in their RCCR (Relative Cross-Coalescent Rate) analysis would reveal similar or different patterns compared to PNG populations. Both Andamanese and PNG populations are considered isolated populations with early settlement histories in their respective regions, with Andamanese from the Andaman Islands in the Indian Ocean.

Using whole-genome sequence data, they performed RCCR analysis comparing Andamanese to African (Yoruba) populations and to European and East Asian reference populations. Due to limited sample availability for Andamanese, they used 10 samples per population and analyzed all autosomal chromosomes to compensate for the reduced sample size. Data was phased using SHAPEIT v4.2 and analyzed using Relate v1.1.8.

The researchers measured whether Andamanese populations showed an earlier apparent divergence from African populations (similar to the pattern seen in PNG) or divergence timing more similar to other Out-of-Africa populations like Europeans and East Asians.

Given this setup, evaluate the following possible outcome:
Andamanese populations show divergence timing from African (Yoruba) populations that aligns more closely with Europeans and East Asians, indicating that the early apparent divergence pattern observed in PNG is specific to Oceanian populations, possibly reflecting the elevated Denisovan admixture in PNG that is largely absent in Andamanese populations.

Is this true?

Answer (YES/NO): NO